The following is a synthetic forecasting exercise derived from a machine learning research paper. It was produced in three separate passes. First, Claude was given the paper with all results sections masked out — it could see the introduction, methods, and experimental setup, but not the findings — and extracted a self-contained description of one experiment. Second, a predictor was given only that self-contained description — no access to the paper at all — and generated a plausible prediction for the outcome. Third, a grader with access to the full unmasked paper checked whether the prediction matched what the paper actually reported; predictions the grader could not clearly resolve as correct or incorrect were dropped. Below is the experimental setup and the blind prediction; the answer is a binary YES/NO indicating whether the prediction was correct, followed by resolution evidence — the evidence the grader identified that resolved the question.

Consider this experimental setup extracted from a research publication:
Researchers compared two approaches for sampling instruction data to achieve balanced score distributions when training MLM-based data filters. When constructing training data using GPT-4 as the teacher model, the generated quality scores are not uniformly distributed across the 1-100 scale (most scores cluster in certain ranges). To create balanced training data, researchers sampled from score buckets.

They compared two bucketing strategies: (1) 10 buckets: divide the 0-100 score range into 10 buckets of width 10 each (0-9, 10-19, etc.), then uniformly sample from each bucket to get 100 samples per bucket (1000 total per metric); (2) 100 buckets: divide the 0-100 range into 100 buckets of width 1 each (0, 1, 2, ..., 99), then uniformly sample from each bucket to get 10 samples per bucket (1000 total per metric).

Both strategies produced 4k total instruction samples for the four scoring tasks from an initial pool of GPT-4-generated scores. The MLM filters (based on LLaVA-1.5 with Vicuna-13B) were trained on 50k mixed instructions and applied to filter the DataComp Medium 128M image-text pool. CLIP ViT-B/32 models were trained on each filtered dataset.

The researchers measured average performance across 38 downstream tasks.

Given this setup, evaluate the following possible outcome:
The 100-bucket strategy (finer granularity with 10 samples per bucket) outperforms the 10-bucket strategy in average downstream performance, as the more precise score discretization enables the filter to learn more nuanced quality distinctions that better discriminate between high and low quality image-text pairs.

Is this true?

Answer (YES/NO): NO